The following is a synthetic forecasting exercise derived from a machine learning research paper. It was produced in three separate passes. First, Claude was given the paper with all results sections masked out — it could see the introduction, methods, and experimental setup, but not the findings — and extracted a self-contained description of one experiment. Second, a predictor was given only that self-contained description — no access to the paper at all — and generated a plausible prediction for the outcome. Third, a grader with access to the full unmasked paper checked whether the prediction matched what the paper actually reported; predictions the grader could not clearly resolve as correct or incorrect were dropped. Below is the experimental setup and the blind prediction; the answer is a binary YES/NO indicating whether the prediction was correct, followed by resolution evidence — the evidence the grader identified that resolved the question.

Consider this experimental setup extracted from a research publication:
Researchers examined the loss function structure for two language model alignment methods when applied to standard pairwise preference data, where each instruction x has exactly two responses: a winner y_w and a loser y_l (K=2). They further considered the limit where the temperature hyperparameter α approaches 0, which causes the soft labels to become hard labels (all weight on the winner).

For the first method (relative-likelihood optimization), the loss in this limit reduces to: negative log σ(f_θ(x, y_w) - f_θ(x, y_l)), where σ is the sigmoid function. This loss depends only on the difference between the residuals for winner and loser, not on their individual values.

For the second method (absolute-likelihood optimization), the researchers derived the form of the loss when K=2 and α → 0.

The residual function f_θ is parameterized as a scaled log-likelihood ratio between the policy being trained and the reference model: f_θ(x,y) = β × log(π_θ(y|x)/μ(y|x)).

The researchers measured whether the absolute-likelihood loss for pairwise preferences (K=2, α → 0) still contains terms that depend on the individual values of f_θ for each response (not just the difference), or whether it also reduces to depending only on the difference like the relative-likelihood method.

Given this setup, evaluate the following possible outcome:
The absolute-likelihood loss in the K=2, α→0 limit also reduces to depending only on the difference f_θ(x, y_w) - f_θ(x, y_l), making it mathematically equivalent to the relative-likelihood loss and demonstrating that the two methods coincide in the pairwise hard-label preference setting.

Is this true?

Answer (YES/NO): NO